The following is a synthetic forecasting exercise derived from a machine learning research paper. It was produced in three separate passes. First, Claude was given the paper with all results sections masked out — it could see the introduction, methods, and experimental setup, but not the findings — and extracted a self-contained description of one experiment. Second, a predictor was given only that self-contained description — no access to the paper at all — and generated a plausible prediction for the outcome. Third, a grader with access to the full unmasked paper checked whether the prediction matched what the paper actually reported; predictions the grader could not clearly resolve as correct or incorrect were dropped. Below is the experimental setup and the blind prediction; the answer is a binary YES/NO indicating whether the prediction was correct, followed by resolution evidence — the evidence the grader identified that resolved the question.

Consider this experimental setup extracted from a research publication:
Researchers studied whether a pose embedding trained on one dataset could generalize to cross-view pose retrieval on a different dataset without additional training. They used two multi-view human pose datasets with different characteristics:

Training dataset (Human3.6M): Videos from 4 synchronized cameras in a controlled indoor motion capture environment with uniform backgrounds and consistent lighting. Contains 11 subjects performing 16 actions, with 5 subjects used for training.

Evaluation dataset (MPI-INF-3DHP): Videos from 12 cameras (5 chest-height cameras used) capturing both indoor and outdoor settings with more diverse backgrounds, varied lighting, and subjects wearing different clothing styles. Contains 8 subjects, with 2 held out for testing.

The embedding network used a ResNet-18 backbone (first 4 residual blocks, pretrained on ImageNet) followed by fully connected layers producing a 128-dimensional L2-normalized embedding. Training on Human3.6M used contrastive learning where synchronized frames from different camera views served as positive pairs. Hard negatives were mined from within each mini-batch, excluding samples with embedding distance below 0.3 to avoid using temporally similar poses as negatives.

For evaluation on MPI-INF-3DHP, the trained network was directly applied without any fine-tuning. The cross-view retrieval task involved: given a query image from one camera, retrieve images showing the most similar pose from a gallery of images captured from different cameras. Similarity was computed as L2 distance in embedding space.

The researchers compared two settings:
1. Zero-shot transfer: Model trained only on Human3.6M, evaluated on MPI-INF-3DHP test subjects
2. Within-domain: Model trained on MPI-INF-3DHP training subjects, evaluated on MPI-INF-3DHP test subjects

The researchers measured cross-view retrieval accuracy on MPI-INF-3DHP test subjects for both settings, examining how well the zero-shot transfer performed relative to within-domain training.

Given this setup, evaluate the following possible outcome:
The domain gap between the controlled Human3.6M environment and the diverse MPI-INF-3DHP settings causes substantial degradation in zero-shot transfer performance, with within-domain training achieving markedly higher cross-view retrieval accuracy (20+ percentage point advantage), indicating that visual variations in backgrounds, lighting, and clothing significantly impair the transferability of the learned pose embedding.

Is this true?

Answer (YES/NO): YES